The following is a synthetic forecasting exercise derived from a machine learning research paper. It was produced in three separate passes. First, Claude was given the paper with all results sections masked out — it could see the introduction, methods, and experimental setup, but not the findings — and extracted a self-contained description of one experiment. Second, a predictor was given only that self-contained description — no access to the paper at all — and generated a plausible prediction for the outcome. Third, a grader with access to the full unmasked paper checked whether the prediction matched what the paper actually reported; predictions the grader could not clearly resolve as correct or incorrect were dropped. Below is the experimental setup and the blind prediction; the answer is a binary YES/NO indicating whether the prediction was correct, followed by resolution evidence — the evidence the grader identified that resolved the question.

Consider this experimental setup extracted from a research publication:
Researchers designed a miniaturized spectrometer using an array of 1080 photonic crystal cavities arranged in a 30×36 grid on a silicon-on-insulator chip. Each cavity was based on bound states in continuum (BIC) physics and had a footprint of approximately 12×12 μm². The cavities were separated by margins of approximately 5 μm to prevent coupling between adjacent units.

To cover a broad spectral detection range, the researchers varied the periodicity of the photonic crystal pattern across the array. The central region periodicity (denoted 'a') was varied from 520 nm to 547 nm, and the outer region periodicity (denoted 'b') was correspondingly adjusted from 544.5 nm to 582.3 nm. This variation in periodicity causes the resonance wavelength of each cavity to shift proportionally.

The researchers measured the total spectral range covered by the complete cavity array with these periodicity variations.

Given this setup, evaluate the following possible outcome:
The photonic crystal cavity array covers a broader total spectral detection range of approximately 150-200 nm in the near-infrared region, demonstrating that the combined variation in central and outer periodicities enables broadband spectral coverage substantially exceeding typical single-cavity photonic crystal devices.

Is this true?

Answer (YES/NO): NO